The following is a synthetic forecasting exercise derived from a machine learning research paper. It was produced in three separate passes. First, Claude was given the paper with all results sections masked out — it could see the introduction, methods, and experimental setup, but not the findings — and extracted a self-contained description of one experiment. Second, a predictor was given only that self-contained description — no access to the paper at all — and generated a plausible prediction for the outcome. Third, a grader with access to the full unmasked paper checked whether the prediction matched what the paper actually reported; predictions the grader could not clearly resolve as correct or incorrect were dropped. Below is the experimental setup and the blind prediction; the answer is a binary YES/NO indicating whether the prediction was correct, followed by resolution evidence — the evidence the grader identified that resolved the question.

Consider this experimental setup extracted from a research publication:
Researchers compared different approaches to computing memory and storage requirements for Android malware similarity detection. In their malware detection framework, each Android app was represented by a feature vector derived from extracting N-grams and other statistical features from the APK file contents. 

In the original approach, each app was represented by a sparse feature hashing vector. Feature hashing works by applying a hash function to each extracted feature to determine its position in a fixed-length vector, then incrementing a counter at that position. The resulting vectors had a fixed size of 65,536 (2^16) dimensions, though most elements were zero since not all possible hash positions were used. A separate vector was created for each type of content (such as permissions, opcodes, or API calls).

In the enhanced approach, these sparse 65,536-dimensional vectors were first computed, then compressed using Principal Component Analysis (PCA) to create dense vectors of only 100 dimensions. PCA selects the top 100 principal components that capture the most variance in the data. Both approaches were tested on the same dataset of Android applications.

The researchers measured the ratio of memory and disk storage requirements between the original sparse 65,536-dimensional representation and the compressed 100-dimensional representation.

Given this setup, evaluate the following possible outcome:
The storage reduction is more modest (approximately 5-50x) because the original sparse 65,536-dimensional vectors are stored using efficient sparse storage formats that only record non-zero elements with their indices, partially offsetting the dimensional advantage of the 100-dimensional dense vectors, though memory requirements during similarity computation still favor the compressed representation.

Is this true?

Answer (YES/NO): NO